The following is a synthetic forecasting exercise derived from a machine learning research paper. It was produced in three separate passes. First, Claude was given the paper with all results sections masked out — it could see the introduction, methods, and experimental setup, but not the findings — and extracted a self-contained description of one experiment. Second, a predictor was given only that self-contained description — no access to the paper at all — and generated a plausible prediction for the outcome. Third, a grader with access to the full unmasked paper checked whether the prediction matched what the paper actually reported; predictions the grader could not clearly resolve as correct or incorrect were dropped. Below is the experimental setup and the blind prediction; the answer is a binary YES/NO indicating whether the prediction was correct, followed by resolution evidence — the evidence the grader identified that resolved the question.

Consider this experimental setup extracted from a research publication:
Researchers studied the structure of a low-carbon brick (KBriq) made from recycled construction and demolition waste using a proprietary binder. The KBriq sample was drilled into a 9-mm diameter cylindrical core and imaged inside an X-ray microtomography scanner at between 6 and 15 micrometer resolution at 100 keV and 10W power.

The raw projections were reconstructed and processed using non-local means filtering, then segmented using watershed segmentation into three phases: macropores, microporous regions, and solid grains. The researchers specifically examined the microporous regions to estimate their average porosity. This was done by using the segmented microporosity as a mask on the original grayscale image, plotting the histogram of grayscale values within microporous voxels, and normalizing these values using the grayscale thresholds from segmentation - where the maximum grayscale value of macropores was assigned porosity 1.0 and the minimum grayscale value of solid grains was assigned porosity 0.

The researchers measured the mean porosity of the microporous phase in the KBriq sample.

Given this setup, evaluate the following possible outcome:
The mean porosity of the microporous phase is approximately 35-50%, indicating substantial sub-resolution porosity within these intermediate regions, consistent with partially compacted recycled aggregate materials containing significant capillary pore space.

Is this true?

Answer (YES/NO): YES